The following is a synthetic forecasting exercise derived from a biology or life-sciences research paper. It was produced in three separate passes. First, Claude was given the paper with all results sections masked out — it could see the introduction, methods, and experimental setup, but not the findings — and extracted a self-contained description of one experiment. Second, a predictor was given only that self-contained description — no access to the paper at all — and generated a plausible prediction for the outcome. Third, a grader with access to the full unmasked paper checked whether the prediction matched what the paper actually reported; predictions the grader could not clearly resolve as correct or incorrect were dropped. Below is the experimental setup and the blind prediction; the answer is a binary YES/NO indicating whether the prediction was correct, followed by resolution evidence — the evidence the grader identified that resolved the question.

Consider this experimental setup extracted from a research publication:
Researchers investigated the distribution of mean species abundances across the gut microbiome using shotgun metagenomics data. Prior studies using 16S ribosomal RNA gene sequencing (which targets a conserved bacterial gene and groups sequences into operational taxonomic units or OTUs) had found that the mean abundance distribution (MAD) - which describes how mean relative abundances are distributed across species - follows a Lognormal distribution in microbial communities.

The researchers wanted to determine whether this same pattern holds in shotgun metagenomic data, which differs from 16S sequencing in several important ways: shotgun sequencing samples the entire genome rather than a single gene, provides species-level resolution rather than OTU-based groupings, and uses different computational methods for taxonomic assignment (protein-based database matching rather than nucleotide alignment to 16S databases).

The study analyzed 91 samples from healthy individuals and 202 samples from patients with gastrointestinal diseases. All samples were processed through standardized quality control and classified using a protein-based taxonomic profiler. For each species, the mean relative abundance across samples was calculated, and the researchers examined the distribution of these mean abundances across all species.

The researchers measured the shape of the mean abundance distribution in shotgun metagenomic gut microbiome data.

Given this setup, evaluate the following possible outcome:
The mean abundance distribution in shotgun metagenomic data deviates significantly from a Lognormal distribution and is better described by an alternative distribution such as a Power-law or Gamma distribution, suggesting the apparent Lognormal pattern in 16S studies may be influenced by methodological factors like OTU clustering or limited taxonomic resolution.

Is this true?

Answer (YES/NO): NO